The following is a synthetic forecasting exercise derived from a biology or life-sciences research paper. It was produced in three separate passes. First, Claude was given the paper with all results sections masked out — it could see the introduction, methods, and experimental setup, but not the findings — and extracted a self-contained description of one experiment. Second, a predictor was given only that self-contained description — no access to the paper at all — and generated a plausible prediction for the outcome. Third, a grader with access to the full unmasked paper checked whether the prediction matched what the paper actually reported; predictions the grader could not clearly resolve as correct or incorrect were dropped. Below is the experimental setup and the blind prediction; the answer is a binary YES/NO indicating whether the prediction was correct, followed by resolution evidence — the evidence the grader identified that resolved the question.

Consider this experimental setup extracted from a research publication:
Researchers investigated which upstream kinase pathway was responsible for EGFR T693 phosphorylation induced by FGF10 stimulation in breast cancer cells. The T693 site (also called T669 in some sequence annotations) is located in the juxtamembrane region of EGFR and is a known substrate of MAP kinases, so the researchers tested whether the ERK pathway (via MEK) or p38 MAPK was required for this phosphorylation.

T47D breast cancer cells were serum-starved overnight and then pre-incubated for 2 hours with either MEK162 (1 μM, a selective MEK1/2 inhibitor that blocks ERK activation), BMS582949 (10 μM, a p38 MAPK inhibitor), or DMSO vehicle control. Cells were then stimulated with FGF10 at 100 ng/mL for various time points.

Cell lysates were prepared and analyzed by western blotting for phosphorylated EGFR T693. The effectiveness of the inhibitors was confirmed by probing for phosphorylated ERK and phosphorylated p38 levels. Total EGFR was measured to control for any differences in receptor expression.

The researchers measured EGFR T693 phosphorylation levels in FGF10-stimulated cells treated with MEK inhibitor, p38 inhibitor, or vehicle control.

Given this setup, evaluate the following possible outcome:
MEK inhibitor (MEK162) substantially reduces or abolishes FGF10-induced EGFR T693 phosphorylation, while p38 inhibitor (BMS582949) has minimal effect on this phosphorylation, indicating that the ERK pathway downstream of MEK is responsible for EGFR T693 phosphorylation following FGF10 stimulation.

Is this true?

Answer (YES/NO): YES